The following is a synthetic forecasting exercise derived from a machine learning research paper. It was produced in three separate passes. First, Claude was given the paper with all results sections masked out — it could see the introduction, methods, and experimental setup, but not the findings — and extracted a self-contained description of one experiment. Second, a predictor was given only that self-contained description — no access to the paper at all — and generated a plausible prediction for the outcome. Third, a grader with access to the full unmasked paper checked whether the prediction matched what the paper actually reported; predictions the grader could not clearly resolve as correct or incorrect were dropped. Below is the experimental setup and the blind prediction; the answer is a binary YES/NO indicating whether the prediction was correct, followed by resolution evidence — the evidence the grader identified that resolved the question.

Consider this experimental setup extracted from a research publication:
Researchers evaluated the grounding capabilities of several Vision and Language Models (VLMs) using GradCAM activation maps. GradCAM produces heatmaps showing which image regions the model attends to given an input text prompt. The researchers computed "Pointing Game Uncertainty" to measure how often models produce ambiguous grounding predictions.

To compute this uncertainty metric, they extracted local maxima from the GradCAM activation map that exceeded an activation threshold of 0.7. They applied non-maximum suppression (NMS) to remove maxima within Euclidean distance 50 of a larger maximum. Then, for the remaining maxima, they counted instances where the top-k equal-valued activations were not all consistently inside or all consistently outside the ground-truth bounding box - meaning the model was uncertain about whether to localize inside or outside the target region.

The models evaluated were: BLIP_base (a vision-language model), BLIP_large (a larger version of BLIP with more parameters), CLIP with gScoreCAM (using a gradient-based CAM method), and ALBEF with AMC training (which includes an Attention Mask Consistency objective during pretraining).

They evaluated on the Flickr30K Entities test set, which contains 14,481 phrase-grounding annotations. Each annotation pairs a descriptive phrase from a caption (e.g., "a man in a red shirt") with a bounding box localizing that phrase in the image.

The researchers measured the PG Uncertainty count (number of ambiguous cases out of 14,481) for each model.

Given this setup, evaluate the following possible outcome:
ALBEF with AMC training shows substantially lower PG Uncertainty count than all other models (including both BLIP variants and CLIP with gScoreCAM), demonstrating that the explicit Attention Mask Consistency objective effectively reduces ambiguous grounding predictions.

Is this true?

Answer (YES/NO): NO